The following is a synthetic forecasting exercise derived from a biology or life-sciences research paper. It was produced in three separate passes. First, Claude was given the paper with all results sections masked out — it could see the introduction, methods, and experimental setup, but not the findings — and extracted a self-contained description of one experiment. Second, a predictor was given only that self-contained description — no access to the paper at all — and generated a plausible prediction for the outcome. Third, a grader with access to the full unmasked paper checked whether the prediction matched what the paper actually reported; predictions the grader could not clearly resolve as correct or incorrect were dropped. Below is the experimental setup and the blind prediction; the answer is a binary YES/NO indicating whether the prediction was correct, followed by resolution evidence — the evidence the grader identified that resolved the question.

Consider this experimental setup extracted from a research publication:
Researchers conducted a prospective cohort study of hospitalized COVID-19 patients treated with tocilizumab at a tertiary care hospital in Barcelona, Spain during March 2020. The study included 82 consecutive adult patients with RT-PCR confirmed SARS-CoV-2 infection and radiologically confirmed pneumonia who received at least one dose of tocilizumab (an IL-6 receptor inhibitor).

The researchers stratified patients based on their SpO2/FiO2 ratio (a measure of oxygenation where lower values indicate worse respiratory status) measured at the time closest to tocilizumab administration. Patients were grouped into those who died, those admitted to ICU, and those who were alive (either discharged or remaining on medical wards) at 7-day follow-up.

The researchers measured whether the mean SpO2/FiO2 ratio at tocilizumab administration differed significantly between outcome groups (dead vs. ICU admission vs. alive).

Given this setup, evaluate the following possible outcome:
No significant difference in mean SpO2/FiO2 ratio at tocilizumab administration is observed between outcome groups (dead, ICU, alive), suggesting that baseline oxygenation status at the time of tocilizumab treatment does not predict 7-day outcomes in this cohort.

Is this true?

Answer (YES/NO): YES